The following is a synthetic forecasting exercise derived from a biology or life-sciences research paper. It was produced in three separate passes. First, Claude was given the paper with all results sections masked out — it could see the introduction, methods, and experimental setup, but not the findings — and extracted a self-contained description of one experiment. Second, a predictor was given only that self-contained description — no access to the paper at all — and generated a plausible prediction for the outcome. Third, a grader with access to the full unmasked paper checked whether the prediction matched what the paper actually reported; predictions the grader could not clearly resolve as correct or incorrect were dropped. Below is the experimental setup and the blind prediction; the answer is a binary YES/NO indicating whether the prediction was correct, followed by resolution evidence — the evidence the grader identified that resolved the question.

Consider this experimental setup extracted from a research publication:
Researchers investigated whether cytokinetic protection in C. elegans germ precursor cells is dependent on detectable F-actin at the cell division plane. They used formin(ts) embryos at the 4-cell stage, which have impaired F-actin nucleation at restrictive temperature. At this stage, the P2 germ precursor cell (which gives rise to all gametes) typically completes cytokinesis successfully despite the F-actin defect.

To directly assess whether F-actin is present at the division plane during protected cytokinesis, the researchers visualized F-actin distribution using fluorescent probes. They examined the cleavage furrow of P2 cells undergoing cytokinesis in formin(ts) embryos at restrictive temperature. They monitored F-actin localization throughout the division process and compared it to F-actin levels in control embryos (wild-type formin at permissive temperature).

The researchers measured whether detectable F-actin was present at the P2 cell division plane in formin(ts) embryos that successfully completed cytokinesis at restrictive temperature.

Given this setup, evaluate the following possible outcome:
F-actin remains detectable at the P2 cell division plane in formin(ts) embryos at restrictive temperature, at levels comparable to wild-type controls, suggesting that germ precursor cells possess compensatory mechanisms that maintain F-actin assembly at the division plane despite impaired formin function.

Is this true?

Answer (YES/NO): NO